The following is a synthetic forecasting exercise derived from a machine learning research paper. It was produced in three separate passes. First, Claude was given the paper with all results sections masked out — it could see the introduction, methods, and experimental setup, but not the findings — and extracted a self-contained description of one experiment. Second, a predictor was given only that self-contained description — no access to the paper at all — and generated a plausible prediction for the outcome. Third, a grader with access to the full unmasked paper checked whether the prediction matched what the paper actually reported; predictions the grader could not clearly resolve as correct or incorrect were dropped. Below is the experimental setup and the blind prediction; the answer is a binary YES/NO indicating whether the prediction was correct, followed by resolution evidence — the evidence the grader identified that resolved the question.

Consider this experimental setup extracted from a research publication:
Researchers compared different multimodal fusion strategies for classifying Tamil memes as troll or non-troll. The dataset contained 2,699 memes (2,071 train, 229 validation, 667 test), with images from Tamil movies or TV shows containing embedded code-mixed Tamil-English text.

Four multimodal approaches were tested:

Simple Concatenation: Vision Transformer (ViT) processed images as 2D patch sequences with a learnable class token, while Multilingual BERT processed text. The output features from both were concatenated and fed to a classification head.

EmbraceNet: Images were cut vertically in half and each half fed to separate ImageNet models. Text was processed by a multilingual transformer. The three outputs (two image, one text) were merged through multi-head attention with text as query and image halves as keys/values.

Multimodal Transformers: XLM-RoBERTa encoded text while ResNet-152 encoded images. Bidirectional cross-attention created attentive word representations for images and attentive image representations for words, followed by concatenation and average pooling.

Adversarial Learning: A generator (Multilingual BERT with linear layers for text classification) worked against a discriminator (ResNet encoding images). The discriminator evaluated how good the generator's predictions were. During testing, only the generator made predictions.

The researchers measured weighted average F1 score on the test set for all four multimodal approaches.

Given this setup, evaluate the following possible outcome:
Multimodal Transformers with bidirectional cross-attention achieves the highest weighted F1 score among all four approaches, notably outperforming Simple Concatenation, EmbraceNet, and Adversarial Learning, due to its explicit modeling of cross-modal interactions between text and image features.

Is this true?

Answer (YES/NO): YES